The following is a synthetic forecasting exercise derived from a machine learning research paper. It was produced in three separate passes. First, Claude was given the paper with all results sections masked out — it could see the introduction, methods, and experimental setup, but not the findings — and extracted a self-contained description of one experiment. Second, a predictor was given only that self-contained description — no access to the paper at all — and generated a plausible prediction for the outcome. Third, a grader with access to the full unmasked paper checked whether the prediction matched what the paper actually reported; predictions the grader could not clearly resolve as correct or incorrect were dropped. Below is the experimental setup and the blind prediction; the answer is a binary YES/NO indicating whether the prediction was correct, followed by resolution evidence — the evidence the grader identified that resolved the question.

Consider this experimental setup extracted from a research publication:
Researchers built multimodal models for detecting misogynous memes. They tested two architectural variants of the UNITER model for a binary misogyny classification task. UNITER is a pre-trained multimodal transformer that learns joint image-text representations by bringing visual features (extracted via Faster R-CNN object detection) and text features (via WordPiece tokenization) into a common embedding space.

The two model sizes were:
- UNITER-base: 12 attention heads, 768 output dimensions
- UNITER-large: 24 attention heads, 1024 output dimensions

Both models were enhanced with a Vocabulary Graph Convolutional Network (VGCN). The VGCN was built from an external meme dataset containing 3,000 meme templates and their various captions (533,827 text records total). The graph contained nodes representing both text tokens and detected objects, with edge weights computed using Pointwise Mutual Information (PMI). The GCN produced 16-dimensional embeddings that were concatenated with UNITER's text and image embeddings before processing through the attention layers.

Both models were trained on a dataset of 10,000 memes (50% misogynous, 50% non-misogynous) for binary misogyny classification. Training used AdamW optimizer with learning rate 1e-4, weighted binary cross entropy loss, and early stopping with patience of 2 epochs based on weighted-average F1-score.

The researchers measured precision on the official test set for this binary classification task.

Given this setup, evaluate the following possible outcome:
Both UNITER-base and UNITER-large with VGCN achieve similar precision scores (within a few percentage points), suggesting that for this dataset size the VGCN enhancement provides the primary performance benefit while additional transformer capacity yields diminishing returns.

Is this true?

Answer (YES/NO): NO